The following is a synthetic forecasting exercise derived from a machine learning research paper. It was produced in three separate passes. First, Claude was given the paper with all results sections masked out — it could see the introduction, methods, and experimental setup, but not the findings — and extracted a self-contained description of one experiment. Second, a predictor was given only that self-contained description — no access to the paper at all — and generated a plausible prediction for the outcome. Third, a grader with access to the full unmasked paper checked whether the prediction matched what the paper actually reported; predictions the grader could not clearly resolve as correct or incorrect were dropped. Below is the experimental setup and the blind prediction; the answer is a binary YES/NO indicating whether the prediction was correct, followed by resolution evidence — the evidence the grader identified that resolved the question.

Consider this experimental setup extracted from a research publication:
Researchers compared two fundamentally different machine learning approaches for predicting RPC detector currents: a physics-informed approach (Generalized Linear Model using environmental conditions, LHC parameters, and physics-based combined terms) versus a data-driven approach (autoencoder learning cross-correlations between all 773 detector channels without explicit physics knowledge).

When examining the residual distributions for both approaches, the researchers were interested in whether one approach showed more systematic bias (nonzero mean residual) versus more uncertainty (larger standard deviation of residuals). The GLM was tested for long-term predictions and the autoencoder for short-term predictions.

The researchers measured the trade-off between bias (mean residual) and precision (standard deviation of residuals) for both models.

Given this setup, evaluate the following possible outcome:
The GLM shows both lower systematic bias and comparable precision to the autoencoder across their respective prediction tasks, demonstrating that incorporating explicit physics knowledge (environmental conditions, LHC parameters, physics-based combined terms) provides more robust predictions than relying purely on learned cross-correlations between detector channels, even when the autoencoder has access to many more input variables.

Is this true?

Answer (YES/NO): NO